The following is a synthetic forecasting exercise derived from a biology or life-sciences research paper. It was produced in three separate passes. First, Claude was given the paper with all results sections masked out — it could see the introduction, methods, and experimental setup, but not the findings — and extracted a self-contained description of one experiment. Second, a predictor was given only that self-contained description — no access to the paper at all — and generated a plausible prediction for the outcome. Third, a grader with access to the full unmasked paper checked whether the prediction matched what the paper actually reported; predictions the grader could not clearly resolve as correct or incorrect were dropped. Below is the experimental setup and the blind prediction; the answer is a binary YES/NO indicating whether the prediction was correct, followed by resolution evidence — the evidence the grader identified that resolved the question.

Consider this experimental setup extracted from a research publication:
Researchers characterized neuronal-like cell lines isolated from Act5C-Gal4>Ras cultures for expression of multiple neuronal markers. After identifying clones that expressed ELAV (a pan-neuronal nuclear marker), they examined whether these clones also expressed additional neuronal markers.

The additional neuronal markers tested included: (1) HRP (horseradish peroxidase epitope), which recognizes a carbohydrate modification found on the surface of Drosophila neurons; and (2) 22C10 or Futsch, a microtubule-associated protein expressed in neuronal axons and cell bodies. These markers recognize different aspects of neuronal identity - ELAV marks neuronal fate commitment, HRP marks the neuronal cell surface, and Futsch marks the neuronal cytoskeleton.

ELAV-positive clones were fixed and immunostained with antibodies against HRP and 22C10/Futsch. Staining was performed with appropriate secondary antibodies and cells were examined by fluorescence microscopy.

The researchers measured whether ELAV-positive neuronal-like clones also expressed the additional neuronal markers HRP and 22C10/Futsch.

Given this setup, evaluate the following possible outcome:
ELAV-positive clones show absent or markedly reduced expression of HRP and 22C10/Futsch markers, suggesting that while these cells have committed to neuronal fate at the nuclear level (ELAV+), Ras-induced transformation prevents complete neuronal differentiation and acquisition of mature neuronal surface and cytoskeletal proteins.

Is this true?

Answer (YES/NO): NO